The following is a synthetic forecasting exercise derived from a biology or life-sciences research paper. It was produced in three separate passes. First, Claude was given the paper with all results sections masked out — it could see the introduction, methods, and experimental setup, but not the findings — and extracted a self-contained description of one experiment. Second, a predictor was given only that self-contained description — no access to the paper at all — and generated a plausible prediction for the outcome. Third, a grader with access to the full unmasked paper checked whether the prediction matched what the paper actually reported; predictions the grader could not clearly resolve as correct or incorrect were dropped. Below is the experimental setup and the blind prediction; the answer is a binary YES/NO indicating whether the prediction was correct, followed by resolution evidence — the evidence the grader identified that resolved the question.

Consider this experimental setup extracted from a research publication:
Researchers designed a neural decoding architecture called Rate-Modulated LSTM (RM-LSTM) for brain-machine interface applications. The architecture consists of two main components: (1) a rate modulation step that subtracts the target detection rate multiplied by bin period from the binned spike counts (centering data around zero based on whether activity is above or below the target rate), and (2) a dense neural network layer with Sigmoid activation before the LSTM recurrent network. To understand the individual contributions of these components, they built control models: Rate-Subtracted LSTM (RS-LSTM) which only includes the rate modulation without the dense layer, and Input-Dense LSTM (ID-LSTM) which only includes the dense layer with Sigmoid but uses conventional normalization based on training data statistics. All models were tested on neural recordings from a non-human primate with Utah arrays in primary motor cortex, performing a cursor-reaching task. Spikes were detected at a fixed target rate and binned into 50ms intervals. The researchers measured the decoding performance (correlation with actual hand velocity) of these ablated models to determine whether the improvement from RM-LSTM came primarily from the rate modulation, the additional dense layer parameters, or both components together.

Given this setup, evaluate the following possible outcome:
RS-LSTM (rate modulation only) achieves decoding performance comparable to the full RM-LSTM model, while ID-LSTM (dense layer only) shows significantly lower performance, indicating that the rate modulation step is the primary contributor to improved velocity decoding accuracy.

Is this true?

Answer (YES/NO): NO